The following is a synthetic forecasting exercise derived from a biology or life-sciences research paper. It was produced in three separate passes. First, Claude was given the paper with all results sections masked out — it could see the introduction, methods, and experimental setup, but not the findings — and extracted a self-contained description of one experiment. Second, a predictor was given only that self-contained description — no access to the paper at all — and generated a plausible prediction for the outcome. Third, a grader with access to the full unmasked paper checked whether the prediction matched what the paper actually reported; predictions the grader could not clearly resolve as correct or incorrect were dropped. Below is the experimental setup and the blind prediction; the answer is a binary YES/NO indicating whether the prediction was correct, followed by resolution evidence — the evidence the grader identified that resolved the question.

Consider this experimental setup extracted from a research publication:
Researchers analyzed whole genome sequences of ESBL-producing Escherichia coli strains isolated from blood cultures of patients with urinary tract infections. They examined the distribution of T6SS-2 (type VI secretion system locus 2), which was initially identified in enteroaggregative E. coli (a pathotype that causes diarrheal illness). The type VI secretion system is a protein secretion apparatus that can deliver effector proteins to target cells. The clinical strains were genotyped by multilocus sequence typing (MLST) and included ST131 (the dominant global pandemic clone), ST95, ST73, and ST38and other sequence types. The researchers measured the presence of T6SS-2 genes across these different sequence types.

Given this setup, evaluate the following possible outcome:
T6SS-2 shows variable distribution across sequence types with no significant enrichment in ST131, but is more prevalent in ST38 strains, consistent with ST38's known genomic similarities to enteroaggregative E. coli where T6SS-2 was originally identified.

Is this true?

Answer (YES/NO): YES